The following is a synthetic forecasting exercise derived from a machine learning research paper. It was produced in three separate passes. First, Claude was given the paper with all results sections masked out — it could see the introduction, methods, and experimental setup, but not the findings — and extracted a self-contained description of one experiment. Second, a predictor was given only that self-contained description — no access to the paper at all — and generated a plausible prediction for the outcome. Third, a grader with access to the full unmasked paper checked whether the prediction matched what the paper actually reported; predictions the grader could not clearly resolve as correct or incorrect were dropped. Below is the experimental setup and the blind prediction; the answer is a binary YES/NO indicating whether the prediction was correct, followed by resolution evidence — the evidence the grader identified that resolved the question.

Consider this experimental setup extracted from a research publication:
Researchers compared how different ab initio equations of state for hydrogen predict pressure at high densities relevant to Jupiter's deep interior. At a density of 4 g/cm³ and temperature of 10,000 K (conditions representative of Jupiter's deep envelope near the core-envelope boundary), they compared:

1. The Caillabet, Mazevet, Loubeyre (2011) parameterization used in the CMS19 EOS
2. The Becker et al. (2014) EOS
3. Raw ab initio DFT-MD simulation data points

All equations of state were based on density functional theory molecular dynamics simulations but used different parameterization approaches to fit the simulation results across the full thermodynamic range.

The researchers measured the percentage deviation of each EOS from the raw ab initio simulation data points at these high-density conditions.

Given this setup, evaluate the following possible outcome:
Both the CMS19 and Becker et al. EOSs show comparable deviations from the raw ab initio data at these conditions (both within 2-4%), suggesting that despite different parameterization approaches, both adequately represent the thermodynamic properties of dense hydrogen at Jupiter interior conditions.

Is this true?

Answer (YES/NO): NO